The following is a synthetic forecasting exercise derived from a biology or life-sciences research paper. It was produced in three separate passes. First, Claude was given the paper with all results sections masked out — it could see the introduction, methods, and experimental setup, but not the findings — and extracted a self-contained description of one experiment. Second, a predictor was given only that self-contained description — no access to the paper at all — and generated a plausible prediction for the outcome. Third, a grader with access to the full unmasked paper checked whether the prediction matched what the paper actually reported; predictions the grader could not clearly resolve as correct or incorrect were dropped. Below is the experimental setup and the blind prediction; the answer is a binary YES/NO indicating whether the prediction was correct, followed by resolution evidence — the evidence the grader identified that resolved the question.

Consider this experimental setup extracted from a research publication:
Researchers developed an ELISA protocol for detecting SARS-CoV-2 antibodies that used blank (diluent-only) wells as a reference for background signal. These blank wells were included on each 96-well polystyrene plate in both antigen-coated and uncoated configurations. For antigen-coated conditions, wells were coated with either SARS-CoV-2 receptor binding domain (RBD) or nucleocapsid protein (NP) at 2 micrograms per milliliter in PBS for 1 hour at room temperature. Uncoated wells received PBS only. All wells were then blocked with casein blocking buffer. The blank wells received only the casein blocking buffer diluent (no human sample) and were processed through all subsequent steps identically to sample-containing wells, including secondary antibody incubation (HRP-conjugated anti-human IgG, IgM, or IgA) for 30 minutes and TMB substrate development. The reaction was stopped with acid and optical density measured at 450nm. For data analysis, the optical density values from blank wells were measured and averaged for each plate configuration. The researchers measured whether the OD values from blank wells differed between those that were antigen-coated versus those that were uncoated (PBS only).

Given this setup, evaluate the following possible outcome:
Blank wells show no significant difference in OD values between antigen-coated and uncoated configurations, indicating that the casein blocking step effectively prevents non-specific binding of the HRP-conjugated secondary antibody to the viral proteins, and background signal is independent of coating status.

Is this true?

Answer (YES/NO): YES